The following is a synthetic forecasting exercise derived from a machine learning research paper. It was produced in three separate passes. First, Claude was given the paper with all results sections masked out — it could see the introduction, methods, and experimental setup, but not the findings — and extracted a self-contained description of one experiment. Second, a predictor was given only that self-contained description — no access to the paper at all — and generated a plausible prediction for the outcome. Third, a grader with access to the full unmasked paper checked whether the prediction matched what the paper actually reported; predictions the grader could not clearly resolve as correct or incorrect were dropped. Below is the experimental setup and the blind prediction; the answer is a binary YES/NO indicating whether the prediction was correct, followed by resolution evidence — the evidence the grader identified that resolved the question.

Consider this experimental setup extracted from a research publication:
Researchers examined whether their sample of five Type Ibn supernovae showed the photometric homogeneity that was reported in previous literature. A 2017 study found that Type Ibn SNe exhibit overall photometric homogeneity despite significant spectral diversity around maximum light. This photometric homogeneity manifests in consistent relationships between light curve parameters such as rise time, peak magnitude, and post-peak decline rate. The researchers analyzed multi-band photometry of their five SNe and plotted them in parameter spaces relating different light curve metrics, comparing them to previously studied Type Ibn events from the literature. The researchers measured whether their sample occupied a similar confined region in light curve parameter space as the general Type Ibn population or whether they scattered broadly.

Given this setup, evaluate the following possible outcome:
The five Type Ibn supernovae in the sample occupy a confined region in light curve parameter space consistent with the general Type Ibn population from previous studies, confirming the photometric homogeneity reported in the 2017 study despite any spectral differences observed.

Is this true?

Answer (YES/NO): NO